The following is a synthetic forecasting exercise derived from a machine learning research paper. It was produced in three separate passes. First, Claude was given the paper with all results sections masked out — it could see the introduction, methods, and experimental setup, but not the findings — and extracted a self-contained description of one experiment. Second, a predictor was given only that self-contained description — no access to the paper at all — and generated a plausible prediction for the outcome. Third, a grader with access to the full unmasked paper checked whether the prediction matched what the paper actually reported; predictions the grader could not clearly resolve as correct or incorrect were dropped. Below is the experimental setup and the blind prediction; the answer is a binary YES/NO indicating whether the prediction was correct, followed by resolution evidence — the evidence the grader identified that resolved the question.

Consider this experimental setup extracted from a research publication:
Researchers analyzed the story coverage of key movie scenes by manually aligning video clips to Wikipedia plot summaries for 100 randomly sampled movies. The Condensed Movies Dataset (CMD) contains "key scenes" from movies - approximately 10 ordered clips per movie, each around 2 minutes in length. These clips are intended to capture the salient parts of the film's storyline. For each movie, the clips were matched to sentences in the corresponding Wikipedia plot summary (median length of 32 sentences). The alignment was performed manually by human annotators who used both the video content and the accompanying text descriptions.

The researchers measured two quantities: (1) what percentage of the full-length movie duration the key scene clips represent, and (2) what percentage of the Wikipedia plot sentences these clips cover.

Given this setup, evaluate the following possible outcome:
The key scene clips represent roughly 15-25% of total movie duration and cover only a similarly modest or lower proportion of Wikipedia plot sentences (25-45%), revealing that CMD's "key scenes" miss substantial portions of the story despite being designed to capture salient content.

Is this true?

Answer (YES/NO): NO